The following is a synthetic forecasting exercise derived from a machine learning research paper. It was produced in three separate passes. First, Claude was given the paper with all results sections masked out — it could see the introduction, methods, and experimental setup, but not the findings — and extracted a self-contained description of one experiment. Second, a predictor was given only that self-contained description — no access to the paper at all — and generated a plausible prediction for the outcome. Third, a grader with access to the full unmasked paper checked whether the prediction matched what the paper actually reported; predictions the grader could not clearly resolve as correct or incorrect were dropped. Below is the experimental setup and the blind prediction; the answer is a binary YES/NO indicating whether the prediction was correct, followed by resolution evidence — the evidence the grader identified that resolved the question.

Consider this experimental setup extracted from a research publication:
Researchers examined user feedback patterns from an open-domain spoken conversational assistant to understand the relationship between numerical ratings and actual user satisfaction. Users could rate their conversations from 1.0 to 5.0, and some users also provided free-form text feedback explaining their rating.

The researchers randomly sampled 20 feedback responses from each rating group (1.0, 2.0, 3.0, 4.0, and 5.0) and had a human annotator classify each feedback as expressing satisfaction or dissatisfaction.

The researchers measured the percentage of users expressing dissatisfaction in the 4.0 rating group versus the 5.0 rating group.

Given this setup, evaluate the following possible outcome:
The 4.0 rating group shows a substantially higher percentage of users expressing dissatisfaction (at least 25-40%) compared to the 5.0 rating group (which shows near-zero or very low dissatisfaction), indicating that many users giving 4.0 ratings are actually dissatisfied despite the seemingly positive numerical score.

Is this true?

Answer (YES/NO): YES